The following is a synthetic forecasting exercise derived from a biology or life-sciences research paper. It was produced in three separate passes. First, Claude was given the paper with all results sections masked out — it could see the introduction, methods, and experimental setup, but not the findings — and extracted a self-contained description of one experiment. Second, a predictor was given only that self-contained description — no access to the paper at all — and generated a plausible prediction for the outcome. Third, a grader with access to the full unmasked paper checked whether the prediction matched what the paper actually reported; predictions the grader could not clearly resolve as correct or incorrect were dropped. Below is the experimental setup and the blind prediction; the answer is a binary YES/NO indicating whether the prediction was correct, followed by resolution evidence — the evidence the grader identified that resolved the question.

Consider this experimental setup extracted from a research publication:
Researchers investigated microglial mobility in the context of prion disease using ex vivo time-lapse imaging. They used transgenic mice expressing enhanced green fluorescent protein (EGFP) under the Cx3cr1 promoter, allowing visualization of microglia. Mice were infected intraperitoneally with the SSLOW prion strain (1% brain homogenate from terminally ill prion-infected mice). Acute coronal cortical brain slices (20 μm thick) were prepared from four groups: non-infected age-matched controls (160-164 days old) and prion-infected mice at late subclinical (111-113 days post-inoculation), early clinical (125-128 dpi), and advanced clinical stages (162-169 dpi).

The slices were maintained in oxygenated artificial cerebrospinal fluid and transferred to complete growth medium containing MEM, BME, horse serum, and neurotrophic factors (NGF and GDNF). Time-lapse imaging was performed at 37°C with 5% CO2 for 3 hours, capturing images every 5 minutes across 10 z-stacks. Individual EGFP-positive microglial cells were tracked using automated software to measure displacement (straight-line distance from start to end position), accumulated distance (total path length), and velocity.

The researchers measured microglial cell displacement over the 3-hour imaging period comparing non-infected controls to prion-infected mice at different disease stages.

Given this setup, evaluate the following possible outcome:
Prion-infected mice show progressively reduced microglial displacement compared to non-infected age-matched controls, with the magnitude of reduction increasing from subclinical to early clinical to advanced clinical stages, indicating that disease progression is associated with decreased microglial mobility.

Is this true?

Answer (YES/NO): NO